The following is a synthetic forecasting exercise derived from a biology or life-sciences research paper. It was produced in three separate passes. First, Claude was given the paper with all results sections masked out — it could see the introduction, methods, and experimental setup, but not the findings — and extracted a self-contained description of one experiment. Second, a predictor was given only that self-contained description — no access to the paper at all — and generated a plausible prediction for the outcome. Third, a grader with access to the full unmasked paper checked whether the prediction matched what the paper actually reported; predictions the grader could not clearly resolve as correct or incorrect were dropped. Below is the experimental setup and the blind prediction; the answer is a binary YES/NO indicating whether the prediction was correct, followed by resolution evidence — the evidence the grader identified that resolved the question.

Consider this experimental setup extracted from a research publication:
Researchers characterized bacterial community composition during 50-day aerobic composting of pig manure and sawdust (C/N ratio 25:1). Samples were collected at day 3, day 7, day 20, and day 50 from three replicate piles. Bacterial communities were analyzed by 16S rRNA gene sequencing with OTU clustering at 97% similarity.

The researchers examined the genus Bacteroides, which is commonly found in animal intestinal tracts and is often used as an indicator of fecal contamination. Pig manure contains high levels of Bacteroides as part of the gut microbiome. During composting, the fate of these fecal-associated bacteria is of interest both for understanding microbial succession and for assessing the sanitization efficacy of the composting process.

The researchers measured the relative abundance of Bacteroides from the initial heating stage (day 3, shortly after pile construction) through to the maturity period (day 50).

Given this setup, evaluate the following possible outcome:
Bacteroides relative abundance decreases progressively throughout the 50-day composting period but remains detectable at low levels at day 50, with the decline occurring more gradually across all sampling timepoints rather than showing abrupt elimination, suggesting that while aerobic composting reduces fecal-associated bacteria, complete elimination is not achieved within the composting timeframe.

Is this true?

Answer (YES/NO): NO